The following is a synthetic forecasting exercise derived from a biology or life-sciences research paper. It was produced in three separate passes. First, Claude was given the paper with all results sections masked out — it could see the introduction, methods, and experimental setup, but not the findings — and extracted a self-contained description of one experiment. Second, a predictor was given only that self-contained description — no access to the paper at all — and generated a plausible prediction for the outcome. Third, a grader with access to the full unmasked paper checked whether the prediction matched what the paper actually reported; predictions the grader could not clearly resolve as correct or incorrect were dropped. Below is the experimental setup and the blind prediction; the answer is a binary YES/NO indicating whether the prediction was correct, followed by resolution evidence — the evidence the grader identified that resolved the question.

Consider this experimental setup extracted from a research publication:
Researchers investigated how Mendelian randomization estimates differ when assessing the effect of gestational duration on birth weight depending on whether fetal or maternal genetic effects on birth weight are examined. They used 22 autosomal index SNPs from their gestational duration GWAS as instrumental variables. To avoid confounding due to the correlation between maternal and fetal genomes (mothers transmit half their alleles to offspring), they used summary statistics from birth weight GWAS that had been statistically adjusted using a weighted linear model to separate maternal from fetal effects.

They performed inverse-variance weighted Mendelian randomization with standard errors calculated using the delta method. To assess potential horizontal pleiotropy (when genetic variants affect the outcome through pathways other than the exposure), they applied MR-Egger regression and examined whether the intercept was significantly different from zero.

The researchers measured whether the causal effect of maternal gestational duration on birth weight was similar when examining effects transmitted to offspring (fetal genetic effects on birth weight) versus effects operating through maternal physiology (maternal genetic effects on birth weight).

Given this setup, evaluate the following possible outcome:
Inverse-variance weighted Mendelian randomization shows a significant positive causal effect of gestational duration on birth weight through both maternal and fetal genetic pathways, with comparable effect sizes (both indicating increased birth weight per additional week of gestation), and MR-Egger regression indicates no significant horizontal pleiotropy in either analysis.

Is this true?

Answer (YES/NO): NO